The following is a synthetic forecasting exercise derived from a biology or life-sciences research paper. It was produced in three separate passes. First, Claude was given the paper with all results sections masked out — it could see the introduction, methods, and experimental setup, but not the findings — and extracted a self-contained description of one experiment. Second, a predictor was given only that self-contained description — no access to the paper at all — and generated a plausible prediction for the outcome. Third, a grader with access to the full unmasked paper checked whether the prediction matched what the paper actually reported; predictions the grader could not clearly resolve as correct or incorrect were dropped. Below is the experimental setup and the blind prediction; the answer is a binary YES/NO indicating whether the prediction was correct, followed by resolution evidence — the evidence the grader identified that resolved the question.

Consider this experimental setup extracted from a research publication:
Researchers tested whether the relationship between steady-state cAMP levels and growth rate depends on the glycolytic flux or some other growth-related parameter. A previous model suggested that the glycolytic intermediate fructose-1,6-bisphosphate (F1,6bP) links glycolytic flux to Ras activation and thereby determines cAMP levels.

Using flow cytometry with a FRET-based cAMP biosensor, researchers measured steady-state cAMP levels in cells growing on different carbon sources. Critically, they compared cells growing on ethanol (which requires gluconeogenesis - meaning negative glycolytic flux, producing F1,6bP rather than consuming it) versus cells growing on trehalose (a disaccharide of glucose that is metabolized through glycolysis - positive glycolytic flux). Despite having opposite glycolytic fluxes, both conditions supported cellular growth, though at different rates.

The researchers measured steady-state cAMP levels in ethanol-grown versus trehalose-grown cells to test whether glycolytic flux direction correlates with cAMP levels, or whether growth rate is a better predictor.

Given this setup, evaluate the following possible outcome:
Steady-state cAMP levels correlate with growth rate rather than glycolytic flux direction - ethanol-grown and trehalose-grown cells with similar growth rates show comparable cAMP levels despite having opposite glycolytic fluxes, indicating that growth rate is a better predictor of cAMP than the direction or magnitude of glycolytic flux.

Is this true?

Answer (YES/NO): NO